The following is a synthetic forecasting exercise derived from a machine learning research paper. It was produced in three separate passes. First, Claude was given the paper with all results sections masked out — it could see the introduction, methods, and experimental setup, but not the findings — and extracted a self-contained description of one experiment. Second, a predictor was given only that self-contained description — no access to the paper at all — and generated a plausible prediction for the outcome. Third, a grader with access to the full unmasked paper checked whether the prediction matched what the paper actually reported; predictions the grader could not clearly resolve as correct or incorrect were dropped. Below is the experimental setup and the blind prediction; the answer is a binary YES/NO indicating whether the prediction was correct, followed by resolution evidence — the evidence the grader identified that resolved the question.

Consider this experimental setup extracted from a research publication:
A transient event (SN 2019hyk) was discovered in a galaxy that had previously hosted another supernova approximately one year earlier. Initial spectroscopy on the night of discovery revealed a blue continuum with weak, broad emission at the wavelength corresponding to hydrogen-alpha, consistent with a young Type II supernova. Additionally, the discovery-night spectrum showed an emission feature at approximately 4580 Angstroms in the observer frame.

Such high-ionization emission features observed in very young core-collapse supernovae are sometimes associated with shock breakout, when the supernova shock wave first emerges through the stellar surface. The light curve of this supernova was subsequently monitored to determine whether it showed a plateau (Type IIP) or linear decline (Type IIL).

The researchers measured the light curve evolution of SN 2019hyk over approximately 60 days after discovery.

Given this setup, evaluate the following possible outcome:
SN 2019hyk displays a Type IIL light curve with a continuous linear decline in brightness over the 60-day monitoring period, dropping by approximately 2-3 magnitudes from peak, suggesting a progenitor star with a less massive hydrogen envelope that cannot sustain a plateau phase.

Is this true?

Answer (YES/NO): NO